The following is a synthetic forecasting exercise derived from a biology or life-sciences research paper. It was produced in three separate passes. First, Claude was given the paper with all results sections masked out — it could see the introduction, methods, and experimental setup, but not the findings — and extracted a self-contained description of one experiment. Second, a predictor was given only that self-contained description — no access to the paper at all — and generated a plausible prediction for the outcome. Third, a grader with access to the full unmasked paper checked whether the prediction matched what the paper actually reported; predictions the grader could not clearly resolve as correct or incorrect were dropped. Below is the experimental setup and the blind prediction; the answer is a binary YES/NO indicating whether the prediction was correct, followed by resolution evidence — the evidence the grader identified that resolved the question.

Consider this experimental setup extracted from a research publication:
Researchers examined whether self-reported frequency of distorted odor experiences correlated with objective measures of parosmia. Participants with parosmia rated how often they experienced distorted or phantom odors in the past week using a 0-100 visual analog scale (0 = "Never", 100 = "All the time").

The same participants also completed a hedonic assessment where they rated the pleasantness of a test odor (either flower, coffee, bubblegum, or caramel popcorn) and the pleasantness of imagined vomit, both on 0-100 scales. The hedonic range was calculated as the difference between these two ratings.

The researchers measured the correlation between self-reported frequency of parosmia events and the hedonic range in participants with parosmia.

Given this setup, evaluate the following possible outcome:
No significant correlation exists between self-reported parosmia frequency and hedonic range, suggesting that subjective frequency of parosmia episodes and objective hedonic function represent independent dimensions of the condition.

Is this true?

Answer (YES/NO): NO